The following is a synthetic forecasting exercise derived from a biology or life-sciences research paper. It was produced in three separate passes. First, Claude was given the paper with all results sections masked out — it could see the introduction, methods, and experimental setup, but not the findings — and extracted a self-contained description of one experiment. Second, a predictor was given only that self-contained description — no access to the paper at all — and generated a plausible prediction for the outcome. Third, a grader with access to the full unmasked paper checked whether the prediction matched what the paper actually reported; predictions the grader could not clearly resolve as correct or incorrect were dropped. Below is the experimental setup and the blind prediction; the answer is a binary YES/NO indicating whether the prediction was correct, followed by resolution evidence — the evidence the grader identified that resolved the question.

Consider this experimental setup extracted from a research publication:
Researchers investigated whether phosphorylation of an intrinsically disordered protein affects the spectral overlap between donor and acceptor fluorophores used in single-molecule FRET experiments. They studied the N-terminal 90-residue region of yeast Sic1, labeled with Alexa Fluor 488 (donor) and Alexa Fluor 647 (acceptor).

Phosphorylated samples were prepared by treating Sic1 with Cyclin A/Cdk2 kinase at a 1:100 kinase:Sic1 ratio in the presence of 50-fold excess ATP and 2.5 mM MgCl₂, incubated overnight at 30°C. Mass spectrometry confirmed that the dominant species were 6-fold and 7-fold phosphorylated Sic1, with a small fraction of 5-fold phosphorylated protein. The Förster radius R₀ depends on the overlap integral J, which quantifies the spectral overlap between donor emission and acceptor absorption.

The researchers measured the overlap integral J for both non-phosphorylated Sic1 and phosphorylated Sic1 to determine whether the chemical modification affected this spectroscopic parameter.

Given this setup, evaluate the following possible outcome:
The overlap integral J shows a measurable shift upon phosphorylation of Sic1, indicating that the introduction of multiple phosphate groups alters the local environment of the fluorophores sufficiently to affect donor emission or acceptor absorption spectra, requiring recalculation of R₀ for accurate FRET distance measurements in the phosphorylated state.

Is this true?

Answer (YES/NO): NO